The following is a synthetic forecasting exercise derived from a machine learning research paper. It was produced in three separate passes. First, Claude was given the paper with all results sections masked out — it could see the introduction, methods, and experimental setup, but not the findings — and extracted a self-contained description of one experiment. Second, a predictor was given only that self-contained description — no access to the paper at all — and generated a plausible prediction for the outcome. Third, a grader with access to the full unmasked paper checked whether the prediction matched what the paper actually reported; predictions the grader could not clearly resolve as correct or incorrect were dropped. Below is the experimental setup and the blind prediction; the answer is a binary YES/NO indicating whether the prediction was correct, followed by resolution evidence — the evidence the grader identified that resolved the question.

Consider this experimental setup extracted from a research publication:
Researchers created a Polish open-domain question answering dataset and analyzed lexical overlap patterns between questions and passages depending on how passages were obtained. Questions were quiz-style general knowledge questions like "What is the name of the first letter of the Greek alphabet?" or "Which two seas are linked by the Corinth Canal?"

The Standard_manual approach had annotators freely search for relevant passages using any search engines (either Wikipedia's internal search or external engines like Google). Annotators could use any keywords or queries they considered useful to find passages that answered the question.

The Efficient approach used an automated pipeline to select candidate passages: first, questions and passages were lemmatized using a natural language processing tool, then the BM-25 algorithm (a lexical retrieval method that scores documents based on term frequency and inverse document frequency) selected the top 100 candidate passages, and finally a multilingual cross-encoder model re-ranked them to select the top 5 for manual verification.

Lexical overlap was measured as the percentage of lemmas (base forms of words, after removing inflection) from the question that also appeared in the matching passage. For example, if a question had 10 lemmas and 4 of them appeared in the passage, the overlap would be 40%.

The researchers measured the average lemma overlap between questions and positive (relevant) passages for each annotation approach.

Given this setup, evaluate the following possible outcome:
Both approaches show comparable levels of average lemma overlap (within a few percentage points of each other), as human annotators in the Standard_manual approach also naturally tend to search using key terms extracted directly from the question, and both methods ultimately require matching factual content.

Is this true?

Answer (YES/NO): NO